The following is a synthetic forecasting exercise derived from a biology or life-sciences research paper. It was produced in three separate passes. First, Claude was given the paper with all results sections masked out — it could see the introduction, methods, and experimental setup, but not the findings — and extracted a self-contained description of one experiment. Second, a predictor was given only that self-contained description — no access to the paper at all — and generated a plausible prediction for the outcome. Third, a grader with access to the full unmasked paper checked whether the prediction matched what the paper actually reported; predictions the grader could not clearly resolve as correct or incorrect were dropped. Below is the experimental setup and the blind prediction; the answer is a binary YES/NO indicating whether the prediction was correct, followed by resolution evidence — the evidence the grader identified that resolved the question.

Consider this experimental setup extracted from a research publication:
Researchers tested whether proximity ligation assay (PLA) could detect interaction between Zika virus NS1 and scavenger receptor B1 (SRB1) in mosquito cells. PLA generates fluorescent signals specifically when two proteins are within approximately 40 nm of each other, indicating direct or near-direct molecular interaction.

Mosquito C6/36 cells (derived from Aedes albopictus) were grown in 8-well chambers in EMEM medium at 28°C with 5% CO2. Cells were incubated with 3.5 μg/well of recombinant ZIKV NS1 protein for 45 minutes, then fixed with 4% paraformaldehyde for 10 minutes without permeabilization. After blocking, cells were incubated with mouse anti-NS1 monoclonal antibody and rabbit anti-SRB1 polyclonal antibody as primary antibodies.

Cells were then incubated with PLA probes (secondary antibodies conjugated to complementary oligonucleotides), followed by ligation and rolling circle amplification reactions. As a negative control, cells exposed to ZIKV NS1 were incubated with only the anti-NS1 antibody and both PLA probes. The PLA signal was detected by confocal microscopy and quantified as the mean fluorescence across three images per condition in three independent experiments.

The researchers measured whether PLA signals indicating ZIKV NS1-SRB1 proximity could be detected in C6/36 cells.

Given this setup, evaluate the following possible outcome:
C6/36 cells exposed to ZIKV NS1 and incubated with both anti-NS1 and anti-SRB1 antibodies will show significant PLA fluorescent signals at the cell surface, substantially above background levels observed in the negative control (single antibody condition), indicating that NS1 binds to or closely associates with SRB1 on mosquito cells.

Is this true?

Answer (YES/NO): YES